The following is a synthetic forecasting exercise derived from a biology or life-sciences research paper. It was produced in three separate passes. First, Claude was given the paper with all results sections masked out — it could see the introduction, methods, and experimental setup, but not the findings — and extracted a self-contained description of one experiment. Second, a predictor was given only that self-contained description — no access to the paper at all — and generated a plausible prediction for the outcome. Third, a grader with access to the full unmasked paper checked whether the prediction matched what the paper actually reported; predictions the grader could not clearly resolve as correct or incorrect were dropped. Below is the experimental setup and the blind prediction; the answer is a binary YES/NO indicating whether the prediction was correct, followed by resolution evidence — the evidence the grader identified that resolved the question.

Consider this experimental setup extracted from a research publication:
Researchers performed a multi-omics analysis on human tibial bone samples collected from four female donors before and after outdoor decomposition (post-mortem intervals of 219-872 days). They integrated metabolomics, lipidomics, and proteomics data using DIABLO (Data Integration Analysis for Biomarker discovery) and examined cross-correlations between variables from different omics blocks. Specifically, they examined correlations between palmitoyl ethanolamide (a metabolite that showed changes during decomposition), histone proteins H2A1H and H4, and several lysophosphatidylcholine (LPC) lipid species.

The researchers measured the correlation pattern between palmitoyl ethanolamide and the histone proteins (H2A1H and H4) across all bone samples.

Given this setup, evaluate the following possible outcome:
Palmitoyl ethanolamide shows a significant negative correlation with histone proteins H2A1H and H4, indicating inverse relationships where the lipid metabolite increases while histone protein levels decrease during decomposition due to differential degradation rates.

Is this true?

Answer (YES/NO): YES